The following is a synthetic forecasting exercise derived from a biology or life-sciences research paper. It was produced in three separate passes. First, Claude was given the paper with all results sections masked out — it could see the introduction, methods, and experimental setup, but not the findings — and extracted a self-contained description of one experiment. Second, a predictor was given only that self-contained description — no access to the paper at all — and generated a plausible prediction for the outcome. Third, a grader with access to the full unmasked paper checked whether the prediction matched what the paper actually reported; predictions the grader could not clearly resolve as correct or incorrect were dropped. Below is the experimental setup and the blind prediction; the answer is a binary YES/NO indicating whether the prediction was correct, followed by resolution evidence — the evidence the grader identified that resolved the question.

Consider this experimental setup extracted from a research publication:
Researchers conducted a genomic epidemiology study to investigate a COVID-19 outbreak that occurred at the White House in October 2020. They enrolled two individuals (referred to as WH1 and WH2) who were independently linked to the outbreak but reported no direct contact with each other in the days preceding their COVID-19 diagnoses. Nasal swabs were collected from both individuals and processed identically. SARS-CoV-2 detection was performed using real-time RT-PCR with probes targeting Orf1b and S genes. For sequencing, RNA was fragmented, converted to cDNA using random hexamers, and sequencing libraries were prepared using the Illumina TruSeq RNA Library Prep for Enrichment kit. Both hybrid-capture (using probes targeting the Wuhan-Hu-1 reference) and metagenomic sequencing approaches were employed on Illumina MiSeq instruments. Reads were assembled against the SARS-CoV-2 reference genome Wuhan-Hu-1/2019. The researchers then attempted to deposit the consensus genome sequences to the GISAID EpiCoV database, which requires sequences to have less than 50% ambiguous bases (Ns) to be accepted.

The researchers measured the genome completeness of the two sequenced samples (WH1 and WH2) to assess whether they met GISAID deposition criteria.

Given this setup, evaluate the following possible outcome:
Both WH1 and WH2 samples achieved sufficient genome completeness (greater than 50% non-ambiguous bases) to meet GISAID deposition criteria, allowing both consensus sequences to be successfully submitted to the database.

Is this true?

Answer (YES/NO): NO